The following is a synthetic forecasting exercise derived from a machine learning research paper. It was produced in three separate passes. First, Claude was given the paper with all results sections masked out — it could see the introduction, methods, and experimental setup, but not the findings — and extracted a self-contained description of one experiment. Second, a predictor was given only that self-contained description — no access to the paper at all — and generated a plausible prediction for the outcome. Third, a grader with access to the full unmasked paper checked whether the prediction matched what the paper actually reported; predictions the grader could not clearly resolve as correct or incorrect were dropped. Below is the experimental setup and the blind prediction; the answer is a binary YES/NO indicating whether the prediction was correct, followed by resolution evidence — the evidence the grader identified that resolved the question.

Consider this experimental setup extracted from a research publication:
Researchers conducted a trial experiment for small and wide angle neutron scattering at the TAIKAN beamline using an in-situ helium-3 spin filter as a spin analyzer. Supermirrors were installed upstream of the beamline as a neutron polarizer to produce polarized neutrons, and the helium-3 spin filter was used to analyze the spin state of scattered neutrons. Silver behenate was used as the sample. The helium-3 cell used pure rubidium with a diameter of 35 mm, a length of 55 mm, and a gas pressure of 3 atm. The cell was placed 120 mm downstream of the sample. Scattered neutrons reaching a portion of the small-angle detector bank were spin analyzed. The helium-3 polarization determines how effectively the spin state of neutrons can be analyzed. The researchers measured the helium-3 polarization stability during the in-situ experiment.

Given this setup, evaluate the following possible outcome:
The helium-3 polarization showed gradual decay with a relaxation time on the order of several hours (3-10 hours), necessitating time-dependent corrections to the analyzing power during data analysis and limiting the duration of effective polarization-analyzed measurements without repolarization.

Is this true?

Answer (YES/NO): NO